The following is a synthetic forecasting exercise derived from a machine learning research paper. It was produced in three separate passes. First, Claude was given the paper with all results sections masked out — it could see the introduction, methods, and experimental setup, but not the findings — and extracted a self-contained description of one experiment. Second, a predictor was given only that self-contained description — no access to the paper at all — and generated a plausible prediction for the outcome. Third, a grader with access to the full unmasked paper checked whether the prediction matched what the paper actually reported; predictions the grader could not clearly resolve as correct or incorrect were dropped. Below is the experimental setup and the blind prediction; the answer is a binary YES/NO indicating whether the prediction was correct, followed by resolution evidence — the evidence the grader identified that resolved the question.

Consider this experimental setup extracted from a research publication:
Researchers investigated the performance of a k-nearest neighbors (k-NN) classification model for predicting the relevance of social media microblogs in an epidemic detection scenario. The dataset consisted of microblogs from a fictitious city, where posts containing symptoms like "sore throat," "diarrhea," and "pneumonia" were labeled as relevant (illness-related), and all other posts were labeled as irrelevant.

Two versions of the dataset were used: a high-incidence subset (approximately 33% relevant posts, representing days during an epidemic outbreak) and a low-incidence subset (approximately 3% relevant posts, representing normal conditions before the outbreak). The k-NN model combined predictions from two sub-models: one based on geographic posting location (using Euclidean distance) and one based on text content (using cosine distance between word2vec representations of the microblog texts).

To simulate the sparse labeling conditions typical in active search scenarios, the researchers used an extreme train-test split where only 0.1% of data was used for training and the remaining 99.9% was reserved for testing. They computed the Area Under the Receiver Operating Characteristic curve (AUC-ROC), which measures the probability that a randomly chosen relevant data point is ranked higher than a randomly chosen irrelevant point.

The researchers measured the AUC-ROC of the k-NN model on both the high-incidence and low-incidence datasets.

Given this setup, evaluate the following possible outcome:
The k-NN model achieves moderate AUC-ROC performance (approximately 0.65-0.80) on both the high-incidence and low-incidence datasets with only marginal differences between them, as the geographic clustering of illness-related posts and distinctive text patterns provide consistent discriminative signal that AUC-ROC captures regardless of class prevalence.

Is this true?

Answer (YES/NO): NO